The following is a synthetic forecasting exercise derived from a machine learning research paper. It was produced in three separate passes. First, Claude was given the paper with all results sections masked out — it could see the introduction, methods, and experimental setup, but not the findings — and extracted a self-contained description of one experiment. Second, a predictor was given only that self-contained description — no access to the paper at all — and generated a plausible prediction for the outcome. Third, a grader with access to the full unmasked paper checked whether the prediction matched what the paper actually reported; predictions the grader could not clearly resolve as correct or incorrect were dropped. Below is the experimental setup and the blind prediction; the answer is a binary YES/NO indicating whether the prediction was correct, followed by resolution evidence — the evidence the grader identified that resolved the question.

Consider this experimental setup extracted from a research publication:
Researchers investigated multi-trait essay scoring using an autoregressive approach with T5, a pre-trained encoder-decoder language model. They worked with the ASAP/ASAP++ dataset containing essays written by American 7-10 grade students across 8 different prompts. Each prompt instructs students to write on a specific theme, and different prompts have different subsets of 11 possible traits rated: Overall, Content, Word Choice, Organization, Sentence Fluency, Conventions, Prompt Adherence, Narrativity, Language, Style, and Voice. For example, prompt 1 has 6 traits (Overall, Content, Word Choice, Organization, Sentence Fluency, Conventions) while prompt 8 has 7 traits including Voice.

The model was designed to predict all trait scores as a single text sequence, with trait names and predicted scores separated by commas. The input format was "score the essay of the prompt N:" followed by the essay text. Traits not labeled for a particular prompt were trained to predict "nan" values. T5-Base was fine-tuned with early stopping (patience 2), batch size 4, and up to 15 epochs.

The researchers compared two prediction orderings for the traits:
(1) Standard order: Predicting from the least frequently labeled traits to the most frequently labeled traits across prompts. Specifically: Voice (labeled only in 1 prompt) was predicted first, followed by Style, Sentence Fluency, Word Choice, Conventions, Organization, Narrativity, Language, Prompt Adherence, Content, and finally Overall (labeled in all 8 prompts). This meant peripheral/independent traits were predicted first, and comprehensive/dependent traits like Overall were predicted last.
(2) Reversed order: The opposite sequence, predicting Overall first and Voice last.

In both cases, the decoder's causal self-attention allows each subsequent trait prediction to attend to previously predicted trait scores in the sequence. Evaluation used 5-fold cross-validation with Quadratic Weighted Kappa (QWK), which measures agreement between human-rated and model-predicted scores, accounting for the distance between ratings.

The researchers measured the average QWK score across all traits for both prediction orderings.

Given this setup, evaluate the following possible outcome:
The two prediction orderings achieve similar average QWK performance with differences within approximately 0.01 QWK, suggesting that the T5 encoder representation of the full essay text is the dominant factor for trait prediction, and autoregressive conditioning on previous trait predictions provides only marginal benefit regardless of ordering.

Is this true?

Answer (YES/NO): NO